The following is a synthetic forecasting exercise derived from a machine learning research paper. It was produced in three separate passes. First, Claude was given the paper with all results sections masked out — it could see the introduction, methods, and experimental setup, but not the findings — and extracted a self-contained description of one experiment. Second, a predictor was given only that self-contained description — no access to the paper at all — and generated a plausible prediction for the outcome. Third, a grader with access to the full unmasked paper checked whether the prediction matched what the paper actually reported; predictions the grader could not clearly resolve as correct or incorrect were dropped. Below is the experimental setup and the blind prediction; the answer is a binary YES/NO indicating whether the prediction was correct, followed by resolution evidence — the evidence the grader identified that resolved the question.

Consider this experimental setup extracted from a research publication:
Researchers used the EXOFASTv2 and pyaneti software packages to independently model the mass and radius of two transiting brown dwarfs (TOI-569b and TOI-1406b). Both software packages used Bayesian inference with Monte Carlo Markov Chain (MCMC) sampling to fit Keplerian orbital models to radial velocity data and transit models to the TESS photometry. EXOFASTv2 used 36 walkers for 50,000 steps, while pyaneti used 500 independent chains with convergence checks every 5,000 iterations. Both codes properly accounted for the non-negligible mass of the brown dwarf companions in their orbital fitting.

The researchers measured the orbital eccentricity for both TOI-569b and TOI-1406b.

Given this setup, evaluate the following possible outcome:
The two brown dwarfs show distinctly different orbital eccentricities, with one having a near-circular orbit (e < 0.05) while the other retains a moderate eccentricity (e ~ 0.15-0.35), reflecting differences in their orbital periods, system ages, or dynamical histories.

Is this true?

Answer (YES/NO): NO